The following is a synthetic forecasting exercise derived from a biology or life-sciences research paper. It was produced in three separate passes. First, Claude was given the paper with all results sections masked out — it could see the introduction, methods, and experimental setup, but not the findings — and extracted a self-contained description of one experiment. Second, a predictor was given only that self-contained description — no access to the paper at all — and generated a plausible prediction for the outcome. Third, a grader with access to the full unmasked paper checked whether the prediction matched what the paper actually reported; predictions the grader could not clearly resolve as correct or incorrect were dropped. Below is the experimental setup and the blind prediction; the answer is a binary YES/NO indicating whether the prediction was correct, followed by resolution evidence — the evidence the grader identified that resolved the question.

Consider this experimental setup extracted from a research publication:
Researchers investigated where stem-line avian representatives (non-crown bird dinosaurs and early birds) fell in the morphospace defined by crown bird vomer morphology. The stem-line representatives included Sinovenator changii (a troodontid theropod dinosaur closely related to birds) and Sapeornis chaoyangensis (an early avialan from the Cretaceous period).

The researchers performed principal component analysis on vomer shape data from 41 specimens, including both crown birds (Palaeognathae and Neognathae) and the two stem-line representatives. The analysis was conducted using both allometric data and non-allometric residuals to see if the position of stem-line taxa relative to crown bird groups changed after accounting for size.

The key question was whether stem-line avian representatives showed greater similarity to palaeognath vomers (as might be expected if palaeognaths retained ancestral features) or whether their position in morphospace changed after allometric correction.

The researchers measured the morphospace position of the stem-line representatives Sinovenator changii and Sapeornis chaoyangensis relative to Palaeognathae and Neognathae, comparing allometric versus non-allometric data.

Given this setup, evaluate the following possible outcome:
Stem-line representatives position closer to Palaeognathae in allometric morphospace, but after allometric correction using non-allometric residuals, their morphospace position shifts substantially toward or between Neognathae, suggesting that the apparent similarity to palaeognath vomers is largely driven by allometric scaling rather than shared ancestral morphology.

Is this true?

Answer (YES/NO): NO